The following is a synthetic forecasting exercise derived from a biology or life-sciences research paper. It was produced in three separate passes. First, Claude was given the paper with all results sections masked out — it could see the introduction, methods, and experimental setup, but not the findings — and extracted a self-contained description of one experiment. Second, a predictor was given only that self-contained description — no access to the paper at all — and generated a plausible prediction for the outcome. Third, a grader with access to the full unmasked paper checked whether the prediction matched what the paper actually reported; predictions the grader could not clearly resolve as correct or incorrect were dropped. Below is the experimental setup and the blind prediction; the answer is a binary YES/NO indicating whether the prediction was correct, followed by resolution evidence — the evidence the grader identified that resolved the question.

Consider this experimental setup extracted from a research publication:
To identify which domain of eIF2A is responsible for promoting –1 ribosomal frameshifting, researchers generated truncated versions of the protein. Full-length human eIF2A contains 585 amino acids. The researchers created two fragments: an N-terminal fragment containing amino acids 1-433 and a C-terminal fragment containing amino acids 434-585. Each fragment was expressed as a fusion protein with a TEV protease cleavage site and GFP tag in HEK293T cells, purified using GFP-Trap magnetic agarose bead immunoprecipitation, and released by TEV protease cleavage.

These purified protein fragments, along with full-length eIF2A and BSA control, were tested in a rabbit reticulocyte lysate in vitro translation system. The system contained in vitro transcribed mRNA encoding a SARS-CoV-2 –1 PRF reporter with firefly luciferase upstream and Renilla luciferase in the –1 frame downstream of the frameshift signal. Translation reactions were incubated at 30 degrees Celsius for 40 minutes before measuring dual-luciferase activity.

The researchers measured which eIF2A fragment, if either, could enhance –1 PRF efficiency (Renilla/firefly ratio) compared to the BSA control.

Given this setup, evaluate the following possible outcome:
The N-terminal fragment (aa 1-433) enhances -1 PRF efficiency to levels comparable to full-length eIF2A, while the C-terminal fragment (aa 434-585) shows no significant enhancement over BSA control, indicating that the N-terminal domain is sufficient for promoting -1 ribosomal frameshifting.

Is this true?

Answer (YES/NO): NO